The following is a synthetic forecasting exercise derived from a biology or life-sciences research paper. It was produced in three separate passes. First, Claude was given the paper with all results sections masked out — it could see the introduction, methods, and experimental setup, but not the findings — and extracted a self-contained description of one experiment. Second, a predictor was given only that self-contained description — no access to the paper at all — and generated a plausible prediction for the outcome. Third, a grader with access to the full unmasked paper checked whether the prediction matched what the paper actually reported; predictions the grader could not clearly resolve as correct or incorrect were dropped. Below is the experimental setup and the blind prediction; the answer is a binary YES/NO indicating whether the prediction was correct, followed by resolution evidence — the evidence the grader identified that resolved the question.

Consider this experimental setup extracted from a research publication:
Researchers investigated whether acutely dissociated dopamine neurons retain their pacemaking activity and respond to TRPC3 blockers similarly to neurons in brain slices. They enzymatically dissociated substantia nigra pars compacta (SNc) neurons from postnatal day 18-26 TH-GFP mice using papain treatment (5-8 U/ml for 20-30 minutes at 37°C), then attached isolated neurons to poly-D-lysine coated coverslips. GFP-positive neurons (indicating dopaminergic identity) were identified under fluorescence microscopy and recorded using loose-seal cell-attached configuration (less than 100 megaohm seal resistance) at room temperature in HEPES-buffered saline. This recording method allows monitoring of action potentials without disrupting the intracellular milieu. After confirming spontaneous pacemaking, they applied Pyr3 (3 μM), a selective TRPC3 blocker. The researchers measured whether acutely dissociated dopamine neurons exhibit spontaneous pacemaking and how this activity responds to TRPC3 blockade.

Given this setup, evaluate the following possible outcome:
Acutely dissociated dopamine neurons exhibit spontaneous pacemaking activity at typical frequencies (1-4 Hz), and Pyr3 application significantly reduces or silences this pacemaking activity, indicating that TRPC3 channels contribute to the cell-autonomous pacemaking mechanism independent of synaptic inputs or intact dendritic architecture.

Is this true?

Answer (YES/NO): YES